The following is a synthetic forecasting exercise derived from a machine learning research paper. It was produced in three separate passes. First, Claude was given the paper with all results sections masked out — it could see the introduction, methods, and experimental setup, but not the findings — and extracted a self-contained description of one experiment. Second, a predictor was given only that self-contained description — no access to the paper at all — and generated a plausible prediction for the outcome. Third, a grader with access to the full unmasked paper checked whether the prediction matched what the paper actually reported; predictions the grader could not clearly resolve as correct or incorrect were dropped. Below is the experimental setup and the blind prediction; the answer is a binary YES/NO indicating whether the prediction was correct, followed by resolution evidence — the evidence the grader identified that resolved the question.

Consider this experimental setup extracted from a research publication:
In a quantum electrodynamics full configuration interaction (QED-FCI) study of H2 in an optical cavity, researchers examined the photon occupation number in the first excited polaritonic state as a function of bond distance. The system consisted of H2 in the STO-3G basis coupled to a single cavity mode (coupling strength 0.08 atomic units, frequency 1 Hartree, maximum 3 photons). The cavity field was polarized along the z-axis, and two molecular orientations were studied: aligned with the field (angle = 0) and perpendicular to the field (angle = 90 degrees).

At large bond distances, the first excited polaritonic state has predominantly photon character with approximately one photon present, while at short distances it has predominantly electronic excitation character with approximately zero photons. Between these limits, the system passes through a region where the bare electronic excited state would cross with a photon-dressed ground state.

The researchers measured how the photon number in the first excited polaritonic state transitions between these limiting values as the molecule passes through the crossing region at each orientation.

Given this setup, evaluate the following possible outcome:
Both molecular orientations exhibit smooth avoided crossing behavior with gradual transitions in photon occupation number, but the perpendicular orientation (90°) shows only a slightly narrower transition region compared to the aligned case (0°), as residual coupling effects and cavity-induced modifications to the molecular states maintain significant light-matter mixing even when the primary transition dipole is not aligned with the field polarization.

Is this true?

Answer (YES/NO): NO